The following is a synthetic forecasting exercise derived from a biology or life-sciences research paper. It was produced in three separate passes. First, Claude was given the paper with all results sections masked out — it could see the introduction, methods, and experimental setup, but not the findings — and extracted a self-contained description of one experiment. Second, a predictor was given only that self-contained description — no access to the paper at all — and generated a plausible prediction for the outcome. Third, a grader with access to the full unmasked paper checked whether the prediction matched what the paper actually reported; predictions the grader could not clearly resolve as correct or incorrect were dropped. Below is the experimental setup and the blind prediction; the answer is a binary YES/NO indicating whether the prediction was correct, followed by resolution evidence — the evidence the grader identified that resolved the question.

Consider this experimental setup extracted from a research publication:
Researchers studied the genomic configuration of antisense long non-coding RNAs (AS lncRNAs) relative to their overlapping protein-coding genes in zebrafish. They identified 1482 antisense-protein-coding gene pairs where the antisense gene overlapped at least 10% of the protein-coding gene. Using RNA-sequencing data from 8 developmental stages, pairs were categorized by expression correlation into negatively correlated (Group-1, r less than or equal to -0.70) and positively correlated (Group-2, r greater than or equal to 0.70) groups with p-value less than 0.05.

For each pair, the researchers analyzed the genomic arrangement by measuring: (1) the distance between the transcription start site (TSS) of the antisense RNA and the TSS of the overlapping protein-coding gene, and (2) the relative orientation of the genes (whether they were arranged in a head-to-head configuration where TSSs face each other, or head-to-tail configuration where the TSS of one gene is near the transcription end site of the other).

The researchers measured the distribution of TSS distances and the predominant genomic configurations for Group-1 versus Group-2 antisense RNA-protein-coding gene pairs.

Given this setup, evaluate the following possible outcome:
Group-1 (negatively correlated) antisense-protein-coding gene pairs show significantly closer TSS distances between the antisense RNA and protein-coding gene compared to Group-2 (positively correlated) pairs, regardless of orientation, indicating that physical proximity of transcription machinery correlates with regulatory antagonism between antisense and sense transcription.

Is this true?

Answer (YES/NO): NO